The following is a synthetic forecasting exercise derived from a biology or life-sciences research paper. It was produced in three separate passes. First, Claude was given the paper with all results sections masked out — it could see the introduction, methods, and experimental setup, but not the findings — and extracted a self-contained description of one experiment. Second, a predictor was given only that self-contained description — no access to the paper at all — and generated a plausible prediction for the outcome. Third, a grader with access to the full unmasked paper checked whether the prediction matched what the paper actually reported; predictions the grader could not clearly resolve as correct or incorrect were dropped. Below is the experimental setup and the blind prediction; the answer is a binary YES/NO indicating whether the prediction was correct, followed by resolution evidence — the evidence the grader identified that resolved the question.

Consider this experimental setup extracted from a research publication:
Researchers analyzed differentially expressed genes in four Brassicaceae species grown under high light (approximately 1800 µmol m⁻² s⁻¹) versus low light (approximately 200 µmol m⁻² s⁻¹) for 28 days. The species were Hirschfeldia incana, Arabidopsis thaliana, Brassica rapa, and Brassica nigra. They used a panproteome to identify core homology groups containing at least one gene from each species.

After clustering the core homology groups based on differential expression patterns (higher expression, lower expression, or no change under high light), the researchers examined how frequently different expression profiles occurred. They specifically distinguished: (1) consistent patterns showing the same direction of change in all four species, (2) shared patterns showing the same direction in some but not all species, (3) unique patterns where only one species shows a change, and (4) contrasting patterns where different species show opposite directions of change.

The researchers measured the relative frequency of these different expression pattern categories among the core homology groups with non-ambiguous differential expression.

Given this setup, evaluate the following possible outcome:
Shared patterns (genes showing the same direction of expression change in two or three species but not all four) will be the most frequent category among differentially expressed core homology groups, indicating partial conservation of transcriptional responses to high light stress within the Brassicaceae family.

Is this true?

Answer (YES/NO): NO